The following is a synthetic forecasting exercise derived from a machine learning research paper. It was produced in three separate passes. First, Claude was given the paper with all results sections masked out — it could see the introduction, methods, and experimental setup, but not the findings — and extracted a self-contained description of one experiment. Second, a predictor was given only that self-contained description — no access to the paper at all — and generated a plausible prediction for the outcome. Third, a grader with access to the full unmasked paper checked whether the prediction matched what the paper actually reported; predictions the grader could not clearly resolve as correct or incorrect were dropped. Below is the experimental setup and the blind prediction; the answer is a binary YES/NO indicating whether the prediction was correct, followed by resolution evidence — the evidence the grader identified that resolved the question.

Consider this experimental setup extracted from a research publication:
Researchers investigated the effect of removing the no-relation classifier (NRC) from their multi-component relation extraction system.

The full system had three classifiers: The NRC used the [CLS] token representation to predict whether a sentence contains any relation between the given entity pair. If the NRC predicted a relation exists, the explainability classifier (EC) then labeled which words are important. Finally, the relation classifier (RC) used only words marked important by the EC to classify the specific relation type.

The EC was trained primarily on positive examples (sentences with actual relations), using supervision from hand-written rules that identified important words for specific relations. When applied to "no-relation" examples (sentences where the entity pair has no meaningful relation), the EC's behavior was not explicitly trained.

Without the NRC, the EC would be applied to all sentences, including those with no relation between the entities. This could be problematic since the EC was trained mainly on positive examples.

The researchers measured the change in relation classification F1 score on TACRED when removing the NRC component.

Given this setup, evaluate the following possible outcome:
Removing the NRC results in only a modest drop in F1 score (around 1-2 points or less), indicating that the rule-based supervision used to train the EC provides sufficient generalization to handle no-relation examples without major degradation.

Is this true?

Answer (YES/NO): NO